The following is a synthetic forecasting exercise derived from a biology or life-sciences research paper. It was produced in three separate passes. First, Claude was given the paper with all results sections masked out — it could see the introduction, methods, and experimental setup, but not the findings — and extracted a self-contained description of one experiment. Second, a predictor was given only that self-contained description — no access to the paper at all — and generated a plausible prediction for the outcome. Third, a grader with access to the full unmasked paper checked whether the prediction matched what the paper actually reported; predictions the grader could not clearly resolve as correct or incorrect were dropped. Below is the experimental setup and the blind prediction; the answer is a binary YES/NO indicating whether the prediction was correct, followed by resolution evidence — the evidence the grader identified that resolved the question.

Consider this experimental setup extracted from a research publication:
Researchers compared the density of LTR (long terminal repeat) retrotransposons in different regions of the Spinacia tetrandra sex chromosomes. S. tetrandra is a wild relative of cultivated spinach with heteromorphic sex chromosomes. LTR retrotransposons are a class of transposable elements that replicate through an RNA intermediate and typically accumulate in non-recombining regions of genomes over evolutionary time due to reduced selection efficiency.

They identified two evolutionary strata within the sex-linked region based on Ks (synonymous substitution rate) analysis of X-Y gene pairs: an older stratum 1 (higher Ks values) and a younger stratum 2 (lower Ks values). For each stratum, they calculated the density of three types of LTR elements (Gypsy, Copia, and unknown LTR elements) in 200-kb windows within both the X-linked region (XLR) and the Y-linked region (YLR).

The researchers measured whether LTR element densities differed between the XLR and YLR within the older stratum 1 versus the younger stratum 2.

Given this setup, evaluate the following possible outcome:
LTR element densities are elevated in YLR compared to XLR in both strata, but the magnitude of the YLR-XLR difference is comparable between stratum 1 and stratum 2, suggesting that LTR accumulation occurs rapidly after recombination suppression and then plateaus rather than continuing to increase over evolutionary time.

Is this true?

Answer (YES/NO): NO